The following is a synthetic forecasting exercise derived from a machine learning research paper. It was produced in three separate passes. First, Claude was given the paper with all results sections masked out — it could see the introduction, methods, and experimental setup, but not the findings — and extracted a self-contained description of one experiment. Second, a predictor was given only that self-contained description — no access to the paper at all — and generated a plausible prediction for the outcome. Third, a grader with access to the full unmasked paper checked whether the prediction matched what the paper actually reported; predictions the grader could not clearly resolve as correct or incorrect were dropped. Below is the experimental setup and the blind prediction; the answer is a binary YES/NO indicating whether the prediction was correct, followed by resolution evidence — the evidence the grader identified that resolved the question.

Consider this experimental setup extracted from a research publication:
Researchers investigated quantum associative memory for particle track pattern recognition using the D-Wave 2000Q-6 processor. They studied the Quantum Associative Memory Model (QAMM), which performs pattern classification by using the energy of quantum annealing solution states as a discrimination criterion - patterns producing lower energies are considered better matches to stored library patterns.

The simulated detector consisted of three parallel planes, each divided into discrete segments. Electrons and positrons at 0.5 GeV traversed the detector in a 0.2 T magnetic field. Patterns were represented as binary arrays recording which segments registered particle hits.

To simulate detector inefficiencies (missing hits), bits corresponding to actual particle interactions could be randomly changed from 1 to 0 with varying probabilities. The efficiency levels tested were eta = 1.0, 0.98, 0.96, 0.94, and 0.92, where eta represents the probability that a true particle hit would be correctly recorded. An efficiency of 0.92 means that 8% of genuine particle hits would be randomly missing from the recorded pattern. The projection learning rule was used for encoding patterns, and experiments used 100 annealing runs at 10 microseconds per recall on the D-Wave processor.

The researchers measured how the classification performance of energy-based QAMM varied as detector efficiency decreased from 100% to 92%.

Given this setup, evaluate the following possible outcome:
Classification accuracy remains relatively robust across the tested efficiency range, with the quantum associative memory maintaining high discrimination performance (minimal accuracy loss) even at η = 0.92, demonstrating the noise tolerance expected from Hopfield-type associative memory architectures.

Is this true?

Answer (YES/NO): YES